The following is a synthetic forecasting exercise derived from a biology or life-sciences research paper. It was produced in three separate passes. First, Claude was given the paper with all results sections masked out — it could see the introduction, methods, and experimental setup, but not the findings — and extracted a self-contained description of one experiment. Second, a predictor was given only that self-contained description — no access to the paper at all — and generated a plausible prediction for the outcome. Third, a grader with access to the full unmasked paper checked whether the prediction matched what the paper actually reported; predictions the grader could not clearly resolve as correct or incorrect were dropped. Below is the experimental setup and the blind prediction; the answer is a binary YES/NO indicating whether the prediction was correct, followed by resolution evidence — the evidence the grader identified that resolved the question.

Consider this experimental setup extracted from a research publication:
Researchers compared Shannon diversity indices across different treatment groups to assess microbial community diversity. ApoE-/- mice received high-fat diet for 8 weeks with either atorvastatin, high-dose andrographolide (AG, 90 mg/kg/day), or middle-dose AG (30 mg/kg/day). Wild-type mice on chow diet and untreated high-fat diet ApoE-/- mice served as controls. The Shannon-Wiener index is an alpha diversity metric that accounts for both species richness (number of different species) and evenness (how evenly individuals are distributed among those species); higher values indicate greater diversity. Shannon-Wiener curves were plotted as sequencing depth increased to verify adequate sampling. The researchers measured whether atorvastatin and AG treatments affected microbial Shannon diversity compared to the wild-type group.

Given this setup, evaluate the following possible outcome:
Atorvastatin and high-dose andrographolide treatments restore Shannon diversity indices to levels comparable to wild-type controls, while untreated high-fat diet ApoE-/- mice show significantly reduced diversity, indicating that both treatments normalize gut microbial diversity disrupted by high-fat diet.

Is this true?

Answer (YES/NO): NO